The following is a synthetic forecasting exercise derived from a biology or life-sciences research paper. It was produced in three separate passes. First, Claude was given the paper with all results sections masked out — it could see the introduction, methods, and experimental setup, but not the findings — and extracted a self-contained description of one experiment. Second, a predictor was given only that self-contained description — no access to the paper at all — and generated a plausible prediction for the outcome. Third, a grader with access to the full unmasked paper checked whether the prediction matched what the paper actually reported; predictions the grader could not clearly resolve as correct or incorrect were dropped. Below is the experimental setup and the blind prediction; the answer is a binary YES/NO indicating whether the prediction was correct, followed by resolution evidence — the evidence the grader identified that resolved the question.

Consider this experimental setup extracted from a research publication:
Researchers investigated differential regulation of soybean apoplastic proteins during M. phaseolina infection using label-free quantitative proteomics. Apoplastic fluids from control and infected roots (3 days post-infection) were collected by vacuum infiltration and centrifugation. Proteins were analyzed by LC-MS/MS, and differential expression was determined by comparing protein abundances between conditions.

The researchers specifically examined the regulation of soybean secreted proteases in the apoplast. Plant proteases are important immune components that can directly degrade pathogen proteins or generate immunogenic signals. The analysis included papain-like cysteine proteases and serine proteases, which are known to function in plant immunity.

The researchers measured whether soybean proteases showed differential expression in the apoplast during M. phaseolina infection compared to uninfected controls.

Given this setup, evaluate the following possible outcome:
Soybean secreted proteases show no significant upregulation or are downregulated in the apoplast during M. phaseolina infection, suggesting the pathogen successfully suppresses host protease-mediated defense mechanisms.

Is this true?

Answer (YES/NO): NO